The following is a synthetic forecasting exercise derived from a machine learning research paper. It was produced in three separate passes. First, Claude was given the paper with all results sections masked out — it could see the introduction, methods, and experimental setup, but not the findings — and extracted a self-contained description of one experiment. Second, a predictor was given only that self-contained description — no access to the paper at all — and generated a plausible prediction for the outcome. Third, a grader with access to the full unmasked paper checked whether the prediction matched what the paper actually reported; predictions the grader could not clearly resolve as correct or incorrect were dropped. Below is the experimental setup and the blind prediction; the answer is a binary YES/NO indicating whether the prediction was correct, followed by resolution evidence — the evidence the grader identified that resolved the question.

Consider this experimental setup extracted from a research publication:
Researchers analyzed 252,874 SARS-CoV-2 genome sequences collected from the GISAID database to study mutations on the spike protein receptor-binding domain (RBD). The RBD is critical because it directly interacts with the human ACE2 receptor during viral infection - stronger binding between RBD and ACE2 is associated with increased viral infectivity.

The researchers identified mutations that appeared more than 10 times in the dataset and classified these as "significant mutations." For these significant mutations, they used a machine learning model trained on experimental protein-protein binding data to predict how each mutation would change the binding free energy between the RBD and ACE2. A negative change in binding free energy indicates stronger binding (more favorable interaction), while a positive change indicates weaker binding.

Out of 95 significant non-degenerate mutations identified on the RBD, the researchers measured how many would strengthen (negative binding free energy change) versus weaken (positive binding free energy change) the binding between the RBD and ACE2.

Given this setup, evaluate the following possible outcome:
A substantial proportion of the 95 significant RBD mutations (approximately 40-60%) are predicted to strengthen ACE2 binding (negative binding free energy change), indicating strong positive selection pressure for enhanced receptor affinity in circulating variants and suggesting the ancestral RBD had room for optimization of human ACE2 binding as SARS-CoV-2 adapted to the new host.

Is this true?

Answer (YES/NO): NO